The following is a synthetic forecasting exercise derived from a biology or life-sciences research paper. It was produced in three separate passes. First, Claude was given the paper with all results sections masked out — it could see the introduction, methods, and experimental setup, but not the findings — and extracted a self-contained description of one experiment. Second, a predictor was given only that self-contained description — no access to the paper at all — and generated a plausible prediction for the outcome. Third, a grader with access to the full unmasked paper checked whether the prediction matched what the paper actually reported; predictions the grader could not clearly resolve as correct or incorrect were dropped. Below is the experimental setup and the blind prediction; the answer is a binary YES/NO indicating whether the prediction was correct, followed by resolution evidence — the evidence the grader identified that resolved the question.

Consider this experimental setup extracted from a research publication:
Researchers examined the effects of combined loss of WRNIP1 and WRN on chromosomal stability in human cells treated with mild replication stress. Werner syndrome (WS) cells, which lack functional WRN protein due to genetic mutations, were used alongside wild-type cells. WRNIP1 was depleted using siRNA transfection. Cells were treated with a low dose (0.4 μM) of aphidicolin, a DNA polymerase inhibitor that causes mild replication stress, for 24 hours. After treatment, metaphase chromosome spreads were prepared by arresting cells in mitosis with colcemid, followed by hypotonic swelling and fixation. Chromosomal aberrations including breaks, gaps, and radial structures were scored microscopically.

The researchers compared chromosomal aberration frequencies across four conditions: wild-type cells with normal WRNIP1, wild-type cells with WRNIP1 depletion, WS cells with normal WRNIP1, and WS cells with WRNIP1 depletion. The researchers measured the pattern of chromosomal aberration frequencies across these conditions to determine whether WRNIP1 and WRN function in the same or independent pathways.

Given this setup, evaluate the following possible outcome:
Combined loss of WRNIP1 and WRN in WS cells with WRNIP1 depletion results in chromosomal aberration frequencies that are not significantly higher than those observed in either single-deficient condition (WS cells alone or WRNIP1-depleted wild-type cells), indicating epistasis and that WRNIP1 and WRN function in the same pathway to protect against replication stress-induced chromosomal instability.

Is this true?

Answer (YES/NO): NO